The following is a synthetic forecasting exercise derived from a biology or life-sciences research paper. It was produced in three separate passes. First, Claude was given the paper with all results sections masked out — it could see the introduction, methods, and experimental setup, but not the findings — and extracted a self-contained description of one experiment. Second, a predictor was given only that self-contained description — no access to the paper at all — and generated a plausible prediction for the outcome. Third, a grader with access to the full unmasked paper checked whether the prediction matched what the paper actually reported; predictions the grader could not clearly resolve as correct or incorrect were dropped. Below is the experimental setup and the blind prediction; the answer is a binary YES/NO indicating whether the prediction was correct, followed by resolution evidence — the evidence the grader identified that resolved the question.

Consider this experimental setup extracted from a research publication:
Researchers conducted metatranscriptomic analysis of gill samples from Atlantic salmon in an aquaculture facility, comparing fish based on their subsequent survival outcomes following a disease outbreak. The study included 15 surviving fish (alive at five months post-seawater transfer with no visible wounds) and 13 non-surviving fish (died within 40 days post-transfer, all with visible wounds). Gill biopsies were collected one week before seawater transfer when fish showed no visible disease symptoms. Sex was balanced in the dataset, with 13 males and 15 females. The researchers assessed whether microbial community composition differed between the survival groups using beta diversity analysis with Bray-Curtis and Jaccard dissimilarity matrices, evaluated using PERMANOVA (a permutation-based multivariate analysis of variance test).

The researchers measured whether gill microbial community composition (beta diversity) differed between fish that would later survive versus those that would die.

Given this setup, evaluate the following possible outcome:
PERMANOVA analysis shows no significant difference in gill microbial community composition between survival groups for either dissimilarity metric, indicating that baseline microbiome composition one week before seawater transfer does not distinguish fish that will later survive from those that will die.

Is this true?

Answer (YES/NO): NO